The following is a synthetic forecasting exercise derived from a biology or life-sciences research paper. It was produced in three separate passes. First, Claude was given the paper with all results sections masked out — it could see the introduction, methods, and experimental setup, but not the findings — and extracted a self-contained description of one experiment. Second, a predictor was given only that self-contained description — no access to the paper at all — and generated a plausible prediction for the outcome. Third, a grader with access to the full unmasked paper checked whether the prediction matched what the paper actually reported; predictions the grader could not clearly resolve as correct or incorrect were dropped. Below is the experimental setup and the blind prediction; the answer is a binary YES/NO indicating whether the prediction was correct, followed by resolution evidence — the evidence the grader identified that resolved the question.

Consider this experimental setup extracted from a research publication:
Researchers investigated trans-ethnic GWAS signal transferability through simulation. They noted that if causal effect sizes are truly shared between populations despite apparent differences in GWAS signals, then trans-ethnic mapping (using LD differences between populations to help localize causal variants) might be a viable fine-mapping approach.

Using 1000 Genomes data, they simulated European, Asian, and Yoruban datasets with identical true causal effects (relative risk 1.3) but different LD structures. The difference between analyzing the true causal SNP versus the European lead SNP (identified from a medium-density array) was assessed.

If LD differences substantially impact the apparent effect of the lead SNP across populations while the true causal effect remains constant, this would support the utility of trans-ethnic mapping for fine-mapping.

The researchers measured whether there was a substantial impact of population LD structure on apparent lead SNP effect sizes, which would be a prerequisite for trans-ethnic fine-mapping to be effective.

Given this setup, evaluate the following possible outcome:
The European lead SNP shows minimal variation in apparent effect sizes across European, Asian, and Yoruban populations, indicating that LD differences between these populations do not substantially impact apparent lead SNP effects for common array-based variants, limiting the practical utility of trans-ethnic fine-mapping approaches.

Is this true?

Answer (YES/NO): NO